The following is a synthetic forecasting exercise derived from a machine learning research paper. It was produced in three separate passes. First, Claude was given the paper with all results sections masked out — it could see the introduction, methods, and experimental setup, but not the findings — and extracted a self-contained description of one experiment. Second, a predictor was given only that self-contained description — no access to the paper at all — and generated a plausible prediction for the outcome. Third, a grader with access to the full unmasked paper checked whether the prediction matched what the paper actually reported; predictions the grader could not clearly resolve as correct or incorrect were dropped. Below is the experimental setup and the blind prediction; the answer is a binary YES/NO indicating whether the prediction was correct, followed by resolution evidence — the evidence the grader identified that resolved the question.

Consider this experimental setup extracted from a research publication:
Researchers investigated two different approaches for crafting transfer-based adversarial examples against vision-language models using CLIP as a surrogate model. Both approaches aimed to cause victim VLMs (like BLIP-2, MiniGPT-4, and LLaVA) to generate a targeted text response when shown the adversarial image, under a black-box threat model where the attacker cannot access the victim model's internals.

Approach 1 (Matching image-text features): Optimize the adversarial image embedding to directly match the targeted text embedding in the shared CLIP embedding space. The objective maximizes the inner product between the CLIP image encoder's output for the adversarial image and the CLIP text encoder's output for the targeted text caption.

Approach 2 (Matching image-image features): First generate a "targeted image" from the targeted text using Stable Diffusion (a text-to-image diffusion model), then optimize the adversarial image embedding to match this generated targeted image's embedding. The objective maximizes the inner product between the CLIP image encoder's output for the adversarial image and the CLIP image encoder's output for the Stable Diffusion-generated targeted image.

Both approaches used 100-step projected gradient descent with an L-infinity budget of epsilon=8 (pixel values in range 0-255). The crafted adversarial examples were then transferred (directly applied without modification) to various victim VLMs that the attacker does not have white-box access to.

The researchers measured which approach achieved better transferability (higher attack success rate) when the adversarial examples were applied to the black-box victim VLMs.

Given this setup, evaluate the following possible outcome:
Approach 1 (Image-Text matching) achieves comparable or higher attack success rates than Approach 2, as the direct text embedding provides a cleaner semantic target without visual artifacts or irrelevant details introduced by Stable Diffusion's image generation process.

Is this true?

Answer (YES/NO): NO